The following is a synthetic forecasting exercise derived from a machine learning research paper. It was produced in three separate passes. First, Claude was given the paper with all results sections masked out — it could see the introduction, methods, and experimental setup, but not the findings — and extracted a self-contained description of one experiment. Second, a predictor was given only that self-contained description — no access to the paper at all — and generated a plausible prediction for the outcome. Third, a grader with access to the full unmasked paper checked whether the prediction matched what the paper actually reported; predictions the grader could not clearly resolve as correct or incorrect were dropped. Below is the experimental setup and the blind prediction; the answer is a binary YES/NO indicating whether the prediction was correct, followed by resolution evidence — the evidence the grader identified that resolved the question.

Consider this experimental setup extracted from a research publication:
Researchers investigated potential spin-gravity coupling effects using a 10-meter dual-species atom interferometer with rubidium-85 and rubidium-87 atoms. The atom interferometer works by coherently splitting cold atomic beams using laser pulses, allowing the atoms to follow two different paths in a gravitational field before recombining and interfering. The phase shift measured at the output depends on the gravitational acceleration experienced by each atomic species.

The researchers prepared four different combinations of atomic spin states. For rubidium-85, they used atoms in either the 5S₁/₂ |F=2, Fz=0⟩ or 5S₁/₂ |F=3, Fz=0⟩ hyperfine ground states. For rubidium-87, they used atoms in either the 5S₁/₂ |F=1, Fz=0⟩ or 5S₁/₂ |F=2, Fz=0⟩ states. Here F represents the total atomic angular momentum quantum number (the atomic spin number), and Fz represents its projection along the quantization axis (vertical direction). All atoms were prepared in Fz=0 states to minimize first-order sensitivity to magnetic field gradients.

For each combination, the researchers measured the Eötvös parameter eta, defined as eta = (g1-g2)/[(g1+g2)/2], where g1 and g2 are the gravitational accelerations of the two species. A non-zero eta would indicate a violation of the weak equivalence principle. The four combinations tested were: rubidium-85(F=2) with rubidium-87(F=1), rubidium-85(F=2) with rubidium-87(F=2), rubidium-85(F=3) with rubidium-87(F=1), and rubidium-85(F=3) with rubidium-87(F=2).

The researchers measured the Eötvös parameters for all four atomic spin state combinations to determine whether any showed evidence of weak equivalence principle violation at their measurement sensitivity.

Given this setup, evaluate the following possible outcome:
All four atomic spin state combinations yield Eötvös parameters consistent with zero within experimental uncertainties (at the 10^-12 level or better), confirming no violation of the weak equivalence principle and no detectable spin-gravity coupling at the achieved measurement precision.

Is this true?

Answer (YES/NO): NO